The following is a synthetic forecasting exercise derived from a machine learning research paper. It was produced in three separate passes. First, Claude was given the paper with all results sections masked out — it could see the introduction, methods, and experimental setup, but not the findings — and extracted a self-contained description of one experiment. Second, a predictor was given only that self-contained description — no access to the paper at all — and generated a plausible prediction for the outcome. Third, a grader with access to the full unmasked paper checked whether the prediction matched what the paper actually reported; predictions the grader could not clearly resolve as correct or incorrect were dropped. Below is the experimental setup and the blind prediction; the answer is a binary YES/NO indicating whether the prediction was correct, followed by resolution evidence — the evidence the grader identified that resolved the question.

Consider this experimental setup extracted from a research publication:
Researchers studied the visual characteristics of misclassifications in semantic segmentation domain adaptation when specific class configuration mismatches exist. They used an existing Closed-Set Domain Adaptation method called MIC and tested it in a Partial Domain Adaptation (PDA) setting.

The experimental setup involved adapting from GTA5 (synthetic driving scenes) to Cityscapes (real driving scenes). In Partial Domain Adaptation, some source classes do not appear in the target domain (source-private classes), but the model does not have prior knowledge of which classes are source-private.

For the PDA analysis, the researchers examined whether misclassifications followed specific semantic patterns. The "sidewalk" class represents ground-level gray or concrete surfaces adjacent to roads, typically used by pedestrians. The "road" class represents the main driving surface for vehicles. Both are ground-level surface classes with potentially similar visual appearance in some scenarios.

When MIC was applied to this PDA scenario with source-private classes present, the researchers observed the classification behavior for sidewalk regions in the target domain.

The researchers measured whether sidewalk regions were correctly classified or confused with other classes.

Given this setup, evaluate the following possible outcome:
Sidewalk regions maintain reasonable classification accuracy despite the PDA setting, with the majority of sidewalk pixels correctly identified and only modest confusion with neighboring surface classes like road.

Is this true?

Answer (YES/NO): NO